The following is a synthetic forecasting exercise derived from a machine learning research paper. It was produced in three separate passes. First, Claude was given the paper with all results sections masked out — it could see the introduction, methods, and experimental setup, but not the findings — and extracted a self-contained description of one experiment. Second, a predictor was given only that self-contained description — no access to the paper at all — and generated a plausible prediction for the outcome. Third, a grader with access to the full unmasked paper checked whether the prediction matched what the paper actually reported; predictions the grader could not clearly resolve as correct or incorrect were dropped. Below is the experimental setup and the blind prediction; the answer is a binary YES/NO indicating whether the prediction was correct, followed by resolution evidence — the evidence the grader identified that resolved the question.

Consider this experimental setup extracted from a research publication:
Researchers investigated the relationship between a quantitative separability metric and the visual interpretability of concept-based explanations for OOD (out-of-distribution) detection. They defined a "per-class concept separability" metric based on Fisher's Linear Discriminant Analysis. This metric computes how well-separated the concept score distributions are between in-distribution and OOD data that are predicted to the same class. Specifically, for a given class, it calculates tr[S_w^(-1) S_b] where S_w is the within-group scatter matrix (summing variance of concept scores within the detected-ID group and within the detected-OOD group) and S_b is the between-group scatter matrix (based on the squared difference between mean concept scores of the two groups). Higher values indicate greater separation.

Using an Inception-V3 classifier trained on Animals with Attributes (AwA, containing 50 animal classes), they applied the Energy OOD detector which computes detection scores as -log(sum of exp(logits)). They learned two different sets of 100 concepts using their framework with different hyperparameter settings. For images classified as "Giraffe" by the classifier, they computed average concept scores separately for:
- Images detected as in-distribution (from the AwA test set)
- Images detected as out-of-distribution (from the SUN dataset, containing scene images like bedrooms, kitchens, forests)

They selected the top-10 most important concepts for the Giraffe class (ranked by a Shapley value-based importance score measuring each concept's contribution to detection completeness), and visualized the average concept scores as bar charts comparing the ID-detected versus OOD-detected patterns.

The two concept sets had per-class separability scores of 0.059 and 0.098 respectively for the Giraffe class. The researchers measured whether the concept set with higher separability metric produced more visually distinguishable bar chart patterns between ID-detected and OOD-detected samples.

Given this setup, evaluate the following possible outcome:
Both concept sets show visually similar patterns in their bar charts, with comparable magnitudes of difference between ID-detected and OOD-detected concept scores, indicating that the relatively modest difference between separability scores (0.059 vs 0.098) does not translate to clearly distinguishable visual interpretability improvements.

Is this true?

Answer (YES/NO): NO